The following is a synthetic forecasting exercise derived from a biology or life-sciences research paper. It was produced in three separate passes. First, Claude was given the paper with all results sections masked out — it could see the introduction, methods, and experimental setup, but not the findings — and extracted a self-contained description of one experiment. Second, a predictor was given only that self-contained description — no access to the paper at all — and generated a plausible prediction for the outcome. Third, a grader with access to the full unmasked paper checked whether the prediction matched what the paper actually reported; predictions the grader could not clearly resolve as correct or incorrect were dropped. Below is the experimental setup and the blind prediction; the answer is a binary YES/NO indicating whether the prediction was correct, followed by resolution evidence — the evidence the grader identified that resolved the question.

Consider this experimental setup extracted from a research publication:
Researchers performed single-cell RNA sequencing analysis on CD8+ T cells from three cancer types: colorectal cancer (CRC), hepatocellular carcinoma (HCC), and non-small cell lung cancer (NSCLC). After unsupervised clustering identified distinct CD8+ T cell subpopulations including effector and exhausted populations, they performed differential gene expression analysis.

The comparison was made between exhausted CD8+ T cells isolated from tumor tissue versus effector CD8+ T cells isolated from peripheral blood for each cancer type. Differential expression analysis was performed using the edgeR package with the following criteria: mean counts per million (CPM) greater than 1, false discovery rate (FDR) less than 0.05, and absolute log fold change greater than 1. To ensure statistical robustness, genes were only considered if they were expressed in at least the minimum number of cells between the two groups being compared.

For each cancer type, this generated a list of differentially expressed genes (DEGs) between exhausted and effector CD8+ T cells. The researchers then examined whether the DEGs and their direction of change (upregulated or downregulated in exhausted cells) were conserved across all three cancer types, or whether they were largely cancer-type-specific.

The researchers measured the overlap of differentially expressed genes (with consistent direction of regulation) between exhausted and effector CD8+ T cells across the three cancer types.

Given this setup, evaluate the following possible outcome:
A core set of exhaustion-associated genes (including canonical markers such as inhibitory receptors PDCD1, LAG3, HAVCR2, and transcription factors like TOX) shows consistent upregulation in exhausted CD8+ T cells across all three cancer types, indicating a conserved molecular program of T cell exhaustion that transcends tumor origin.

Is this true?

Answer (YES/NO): NO